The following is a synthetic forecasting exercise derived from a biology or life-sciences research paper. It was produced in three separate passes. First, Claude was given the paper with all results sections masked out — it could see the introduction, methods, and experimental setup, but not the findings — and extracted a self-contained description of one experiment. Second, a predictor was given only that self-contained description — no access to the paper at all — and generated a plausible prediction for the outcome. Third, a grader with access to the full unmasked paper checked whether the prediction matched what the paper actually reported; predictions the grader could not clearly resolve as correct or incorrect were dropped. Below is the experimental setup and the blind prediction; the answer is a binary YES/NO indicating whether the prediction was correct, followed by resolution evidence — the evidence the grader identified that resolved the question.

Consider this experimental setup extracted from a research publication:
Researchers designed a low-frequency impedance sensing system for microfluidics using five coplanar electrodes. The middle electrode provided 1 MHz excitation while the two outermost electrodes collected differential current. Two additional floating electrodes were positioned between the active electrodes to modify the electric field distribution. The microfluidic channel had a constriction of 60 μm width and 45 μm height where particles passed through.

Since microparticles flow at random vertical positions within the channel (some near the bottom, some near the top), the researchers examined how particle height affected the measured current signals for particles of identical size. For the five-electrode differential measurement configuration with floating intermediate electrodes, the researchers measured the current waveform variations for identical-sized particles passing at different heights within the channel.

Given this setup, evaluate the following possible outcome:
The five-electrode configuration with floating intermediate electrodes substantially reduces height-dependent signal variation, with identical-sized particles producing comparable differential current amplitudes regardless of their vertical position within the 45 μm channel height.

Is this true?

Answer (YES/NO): NO